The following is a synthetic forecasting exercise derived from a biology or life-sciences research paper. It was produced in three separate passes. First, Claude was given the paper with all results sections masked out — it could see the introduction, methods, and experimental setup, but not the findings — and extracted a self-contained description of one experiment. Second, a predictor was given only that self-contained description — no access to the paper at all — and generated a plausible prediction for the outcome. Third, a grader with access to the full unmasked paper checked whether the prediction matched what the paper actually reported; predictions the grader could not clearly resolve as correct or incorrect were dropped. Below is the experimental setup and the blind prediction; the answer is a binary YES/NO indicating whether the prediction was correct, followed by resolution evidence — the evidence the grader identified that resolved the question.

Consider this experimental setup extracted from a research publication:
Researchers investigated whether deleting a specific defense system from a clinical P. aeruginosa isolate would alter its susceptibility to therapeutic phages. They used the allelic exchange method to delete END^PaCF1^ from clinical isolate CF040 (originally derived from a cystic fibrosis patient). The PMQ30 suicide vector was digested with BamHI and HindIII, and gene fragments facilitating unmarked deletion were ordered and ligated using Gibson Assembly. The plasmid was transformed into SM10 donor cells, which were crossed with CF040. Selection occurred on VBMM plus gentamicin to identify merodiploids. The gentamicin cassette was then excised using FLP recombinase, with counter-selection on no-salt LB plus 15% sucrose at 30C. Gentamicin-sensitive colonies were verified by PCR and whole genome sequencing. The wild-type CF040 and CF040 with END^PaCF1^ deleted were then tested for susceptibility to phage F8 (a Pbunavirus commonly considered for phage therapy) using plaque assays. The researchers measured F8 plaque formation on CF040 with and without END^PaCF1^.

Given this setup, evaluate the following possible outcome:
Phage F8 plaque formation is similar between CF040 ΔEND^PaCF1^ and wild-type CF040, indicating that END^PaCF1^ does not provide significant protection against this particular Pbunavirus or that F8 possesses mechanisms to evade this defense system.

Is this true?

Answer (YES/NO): NO